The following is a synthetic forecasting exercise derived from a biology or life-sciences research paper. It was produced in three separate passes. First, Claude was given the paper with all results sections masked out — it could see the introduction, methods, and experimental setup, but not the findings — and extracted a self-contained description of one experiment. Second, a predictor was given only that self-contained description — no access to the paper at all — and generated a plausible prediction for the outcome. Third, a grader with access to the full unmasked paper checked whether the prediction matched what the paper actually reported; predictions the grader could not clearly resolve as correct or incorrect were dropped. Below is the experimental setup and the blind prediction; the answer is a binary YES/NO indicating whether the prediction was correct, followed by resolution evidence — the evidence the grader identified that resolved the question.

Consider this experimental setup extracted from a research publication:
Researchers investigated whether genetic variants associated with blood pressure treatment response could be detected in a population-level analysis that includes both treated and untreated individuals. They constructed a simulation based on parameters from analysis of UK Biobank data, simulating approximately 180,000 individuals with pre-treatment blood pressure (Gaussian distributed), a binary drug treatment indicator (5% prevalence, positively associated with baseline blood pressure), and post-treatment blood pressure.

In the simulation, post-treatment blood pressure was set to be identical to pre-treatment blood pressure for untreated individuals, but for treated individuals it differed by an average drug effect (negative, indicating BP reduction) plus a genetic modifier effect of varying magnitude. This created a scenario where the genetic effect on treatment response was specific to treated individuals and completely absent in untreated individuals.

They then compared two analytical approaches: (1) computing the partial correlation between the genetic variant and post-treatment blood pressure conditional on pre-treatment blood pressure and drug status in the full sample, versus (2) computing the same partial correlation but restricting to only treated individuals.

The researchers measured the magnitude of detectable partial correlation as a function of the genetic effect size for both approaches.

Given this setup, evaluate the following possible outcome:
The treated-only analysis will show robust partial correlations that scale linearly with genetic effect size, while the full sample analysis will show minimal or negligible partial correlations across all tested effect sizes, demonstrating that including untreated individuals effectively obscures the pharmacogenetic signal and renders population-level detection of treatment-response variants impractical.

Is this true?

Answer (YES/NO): NO